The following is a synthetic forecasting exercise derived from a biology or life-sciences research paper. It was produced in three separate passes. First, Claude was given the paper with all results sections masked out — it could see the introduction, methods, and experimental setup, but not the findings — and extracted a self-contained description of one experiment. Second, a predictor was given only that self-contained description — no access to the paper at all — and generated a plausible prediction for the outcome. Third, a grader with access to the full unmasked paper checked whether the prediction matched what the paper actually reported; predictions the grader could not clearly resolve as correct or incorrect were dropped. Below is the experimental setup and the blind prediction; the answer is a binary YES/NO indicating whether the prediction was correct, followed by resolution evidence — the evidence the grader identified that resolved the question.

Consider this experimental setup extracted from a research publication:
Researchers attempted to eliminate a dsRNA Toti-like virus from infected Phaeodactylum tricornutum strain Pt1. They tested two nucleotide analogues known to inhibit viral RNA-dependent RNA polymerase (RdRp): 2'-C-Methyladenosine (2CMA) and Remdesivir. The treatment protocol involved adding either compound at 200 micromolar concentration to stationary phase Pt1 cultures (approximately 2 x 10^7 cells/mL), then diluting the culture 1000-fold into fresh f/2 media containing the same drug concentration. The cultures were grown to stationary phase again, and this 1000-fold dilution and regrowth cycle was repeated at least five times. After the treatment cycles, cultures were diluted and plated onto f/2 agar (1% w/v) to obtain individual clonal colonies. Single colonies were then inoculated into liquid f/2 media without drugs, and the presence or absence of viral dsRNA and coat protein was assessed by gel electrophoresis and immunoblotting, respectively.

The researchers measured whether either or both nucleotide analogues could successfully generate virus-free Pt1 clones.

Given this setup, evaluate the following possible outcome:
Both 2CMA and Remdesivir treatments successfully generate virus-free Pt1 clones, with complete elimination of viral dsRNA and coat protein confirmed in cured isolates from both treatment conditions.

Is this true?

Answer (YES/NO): NO